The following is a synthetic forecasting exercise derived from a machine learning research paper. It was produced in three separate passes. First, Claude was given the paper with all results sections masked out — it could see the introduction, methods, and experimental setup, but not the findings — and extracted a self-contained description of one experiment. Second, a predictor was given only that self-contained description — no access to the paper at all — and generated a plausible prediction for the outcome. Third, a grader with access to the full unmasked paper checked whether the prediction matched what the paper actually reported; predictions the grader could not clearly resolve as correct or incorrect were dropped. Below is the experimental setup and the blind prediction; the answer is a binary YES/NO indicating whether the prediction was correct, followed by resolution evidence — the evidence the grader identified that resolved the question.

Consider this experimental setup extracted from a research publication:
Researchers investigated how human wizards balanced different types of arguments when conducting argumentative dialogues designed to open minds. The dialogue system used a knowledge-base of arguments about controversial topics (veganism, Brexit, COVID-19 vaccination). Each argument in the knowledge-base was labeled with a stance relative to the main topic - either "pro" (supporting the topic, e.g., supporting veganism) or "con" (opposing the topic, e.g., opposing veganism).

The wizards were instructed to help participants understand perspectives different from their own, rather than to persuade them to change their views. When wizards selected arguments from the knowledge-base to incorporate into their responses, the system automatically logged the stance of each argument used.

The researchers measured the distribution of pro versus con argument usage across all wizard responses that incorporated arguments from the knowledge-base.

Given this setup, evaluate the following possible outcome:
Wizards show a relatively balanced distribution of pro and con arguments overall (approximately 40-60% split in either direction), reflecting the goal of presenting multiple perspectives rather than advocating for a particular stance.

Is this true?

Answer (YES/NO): YES